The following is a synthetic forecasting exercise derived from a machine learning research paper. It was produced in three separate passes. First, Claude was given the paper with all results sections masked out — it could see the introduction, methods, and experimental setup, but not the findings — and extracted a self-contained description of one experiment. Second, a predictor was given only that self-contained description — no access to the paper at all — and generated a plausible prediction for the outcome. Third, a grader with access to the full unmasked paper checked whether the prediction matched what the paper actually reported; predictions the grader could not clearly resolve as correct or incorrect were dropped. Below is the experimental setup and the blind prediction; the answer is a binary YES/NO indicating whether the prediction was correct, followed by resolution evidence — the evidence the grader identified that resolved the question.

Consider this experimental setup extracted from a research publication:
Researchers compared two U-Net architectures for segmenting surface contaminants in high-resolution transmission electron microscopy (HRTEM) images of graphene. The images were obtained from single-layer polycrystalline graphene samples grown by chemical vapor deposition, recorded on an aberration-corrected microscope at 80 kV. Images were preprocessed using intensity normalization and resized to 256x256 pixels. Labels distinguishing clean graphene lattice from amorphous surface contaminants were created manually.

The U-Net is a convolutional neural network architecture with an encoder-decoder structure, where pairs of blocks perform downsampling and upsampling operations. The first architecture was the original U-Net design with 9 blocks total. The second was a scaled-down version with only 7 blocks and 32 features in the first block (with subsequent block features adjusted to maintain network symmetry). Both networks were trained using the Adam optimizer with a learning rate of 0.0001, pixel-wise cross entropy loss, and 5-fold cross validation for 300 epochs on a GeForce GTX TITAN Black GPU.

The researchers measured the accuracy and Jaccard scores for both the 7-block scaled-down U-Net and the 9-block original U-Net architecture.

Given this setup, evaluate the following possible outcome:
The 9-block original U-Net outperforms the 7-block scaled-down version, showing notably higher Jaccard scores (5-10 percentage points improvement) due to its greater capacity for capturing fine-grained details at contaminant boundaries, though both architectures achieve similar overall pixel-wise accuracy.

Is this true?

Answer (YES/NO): NO